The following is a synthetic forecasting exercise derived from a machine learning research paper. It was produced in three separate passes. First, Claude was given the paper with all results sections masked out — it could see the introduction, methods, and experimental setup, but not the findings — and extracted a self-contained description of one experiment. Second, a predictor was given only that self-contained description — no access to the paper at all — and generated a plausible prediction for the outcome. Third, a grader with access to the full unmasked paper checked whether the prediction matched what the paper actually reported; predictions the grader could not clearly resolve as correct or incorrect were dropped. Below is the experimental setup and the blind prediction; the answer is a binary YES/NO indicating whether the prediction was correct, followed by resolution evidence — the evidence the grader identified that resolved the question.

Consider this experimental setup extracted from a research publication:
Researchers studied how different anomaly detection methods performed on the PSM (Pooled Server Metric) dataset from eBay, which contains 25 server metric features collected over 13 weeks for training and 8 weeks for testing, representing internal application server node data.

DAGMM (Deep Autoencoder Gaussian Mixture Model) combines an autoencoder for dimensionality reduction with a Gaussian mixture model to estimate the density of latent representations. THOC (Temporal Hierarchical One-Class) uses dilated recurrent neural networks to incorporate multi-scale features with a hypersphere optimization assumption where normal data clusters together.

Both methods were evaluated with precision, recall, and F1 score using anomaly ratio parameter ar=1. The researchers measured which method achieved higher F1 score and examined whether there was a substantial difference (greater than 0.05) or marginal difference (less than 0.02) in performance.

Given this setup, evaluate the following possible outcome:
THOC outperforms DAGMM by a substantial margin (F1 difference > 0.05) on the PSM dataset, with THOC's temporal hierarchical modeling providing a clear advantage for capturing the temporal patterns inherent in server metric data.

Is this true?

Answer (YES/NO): YES